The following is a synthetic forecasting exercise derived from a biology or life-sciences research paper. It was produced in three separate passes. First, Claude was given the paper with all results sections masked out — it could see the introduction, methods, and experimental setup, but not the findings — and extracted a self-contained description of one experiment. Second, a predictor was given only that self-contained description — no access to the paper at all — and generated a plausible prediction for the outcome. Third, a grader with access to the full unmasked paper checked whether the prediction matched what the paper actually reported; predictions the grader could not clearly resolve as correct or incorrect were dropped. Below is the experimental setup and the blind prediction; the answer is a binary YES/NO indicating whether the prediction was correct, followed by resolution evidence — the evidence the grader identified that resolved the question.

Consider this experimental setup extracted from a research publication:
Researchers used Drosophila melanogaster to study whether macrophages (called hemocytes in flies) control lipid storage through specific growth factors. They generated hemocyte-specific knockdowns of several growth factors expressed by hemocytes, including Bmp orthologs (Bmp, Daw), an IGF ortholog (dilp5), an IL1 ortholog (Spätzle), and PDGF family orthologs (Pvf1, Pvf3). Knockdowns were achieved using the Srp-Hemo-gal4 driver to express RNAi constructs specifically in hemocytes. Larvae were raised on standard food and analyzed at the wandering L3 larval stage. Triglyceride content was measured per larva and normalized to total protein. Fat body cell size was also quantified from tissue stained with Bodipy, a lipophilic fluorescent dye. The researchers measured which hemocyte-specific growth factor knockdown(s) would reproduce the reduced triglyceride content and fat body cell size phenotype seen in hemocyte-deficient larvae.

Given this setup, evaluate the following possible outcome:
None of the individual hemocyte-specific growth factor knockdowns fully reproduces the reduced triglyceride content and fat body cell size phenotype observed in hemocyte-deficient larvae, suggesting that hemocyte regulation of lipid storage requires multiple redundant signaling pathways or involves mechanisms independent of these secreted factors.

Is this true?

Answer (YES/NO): NO